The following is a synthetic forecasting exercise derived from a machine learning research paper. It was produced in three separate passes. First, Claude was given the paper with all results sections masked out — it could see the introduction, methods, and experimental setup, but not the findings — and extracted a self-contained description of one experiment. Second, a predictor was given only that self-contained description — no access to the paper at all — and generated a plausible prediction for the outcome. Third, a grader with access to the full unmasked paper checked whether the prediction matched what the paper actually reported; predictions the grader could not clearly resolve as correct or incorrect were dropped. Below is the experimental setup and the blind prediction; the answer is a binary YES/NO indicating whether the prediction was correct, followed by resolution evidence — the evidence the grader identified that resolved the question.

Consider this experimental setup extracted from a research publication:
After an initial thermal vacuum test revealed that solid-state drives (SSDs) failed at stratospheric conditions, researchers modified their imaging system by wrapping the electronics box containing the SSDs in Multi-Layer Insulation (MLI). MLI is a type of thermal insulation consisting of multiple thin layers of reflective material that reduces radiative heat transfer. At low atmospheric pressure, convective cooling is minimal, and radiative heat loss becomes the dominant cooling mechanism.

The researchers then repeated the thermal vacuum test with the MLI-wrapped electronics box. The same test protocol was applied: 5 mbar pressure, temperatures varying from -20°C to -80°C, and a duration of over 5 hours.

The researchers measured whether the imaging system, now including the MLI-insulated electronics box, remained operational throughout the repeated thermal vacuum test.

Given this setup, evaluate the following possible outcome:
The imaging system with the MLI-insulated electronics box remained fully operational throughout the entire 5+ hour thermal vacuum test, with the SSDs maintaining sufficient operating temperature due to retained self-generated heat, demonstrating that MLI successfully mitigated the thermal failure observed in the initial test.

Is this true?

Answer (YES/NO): YES